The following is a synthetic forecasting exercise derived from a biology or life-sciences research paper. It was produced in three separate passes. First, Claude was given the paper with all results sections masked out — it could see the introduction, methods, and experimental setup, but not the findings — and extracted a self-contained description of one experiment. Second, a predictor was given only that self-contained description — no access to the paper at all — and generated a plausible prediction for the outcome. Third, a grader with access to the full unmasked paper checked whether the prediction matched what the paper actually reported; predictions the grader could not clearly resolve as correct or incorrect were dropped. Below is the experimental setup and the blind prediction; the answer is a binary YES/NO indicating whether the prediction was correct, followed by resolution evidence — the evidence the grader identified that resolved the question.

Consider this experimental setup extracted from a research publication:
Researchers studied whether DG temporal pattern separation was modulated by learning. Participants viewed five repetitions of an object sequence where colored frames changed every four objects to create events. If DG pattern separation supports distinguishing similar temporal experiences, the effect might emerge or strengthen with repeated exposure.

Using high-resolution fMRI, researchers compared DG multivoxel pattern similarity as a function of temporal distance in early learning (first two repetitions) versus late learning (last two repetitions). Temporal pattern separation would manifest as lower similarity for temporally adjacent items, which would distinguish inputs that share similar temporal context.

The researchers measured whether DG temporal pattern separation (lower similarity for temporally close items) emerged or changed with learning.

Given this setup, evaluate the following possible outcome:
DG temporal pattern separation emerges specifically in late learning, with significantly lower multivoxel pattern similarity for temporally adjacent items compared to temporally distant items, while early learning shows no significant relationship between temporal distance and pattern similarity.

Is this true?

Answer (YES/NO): YES